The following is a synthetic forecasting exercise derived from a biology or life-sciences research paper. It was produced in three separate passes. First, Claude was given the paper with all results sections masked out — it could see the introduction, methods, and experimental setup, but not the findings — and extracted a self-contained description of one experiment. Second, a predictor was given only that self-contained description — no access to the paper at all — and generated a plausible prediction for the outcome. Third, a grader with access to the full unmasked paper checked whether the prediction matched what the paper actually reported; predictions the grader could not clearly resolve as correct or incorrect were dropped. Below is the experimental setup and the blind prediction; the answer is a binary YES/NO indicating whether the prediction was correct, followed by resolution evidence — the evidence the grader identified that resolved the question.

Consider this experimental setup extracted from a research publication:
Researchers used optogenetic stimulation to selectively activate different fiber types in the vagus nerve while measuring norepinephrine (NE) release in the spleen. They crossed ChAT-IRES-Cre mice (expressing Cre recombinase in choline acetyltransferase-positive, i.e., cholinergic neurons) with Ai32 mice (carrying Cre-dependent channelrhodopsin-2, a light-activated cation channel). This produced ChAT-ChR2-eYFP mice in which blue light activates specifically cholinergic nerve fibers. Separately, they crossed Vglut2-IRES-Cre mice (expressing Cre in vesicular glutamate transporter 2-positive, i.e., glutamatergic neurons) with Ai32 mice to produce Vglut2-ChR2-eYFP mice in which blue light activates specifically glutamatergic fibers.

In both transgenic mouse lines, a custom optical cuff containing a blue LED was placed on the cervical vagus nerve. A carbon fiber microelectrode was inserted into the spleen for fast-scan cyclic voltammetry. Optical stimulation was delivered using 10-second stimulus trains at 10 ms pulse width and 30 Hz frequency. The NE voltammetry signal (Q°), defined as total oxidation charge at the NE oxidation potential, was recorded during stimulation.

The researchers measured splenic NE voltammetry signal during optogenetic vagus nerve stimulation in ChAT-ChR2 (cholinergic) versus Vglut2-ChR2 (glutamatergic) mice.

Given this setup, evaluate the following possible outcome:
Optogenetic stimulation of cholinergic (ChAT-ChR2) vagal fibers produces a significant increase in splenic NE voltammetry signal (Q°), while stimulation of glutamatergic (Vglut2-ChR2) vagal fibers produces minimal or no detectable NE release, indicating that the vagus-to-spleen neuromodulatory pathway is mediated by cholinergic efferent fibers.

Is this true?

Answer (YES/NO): YES